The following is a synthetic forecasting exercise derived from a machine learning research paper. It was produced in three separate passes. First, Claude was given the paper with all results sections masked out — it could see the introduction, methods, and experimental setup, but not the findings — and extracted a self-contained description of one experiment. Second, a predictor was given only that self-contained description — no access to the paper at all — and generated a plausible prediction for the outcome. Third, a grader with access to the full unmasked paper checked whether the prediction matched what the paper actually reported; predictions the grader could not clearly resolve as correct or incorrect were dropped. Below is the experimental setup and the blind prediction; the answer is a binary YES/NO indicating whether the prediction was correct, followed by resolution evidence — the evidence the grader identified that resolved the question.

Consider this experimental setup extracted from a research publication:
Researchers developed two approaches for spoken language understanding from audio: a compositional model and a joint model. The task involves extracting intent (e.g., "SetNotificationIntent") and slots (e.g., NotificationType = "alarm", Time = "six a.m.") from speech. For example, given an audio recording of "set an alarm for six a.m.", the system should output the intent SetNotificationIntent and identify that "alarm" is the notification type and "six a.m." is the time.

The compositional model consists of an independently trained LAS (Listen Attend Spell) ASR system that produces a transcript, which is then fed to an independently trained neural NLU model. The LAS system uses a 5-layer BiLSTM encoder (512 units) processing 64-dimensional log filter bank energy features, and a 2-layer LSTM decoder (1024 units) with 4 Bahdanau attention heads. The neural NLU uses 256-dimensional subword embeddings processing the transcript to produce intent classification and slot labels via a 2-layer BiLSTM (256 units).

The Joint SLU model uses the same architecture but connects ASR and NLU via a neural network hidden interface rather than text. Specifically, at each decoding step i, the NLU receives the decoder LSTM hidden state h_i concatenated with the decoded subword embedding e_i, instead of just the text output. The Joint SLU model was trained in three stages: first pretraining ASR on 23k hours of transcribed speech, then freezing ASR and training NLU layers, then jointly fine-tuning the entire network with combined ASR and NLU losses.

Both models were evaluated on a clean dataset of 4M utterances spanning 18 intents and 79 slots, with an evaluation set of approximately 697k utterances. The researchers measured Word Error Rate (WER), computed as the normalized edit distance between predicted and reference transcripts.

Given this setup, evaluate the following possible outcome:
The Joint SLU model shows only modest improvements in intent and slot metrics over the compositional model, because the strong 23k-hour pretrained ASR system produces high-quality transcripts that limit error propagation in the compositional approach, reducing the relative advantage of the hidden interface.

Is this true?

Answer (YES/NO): YES